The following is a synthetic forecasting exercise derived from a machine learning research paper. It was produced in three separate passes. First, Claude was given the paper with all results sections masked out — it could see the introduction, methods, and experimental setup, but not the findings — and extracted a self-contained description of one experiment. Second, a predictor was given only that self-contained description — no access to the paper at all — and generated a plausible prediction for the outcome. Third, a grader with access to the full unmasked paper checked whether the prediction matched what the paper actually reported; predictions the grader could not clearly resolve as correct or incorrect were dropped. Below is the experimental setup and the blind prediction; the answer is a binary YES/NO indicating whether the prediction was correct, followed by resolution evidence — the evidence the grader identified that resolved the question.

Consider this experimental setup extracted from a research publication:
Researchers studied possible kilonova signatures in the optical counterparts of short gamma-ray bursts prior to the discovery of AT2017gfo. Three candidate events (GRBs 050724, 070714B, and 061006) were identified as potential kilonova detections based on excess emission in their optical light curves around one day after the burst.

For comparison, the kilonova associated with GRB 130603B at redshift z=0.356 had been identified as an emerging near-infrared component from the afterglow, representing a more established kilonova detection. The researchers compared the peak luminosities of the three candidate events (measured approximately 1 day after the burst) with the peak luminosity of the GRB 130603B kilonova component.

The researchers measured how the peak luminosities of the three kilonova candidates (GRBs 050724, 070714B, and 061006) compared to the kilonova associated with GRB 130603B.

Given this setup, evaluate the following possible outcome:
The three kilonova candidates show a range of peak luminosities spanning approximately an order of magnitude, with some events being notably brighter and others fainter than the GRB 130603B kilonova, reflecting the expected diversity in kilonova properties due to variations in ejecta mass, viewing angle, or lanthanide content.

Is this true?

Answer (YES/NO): NO